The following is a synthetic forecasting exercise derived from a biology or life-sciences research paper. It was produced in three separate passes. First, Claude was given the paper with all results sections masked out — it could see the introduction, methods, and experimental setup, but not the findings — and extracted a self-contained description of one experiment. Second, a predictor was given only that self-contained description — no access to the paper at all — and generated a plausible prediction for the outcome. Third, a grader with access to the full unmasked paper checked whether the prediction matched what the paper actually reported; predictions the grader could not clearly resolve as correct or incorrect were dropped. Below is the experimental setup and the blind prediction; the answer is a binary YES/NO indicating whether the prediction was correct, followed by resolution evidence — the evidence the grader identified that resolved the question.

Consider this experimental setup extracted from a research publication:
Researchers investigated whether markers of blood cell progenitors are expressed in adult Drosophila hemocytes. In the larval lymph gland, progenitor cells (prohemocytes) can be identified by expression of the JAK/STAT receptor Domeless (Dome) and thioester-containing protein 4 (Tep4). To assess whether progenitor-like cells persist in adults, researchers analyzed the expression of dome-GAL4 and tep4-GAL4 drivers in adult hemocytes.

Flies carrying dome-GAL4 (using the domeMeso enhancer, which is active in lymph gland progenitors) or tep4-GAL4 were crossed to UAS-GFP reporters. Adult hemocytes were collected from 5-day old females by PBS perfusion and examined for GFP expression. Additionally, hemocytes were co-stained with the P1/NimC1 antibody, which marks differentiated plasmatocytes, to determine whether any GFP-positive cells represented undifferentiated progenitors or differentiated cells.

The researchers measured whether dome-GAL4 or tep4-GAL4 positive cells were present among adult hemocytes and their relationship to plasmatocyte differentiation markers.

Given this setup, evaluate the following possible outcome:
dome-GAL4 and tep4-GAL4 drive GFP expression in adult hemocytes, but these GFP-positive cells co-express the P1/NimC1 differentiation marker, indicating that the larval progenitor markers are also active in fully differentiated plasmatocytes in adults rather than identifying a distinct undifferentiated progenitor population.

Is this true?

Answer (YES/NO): NO